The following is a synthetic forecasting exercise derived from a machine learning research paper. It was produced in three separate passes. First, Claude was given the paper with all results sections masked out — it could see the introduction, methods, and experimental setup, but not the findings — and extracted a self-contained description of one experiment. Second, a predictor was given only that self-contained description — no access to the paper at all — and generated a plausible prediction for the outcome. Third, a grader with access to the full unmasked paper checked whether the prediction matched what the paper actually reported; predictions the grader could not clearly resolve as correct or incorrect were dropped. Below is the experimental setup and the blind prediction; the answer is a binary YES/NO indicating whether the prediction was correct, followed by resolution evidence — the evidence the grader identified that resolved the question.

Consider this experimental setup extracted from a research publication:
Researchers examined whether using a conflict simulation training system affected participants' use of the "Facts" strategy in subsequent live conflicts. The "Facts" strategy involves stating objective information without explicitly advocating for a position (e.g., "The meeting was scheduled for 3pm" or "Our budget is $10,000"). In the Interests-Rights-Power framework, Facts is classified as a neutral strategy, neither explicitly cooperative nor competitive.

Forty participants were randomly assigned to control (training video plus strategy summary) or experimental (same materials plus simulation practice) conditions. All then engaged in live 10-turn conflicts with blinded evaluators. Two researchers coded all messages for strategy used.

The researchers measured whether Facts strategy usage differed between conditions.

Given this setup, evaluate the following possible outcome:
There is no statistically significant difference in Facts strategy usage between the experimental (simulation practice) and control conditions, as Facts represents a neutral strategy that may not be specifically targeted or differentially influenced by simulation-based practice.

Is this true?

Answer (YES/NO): NO